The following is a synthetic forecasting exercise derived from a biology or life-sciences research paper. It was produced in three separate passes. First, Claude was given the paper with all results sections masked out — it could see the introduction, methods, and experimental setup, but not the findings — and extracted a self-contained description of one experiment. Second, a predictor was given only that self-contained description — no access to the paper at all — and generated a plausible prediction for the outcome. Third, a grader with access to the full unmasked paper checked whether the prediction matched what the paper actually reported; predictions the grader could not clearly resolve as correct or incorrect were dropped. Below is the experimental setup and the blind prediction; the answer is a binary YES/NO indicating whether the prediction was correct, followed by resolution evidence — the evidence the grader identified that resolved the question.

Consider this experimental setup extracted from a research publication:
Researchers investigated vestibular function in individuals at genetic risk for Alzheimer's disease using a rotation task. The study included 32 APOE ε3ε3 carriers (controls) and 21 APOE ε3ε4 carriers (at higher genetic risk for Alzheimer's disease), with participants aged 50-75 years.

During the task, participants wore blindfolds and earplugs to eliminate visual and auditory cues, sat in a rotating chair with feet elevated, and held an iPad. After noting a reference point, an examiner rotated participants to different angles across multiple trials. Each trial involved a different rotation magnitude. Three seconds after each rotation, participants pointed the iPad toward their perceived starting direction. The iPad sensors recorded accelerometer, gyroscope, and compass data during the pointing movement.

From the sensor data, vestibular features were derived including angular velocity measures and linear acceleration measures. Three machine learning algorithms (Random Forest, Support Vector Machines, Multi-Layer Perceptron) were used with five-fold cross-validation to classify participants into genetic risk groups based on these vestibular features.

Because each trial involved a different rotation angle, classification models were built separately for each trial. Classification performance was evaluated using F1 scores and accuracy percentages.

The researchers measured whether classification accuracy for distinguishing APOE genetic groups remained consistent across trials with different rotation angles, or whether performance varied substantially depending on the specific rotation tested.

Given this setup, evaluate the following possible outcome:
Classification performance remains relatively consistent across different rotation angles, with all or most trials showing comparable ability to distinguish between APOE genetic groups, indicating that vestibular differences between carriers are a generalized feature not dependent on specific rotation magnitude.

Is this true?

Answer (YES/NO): NO